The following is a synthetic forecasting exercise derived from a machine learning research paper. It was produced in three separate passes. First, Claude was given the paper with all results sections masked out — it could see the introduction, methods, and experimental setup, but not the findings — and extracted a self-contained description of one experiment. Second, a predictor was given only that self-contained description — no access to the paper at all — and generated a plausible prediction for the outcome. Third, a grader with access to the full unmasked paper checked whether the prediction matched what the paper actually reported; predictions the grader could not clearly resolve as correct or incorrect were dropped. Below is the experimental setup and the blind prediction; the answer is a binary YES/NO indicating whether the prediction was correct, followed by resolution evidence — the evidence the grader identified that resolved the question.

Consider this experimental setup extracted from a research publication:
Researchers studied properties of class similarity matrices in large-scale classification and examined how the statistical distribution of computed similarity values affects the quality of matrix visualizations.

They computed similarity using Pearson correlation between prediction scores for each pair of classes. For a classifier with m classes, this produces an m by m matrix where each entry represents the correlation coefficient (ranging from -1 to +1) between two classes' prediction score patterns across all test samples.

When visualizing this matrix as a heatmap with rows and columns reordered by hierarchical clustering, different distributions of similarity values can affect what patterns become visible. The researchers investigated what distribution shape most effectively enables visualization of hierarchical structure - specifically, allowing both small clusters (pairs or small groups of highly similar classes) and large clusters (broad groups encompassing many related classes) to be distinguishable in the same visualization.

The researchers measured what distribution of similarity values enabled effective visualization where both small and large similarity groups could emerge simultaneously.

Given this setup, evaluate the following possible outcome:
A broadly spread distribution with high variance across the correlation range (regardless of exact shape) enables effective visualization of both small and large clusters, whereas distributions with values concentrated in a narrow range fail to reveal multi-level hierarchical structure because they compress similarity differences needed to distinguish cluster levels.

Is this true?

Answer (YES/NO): NO